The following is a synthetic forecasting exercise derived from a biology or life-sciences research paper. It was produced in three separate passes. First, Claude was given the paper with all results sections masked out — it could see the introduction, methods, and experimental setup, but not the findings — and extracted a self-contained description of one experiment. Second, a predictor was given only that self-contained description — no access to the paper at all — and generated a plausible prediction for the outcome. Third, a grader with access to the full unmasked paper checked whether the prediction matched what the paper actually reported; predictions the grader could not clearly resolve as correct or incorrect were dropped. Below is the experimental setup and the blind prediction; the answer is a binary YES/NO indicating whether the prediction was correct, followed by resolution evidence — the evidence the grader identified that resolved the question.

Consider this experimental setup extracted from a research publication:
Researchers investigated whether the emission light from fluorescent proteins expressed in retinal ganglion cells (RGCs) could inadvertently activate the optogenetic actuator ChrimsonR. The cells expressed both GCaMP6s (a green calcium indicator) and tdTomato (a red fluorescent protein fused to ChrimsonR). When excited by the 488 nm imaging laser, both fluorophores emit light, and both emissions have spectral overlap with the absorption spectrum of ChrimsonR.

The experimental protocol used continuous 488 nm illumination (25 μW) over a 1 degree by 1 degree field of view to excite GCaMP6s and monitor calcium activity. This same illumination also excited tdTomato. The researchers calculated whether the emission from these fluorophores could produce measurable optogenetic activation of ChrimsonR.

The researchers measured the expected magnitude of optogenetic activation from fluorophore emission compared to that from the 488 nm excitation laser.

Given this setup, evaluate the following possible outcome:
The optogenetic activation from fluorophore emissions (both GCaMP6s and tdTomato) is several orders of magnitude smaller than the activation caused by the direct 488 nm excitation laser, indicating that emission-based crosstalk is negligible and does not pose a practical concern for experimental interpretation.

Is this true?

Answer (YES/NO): YES